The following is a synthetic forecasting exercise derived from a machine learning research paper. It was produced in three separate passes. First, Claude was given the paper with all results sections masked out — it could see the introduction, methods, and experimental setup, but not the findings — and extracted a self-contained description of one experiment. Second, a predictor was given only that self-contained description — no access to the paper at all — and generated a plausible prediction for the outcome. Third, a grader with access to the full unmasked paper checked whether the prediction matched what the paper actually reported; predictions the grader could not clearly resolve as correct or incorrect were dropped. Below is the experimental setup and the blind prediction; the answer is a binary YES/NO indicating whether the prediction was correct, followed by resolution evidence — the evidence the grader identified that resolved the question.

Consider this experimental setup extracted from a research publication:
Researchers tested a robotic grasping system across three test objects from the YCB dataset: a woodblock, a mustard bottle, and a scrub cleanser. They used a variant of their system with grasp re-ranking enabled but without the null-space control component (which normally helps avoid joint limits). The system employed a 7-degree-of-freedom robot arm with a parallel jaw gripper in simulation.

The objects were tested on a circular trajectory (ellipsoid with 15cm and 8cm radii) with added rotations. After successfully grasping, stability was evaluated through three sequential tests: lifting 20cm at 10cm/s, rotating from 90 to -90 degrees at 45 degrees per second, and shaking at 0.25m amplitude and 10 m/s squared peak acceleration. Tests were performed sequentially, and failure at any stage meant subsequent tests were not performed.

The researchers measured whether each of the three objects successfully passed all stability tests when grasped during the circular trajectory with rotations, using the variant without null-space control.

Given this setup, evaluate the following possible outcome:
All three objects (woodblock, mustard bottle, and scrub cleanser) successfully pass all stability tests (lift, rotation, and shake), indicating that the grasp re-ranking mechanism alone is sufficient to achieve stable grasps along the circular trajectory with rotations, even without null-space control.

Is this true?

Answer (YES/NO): NO